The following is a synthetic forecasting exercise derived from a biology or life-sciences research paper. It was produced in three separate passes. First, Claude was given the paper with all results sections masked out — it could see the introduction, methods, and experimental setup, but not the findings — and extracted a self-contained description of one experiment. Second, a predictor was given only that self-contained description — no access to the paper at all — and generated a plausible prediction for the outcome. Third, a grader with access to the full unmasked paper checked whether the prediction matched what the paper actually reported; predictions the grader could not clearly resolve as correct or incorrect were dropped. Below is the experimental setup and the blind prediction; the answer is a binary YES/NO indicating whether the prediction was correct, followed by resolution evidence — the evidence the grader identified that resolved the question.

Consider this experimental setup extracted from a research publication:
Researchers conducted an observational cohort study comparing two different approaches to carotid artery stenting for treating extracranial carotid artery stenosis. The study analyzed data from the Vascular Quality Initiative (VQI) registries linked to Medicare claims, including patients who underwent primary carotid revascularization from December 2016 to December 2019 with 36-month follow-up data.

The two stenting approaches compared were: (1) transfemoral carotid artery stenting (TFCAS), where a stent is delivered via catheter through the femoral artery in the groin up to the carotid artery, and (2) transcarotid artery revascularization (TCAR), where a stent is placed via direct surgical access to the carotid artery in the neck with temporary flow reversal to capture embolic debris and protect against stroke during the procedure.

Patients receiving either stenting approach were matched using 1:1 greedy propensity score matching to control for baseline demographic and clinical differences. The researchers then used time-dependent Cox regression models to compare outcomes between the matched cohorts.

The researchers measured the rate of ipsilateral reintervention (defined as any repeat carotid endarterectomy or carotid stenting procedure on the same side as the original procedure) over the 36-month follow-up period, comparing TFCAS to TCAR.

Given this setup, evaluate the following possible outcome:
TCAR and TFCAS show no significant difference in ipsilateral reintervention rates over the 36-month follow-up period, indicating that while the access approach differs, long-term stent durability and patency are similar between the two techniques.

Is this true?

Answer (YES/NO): NO